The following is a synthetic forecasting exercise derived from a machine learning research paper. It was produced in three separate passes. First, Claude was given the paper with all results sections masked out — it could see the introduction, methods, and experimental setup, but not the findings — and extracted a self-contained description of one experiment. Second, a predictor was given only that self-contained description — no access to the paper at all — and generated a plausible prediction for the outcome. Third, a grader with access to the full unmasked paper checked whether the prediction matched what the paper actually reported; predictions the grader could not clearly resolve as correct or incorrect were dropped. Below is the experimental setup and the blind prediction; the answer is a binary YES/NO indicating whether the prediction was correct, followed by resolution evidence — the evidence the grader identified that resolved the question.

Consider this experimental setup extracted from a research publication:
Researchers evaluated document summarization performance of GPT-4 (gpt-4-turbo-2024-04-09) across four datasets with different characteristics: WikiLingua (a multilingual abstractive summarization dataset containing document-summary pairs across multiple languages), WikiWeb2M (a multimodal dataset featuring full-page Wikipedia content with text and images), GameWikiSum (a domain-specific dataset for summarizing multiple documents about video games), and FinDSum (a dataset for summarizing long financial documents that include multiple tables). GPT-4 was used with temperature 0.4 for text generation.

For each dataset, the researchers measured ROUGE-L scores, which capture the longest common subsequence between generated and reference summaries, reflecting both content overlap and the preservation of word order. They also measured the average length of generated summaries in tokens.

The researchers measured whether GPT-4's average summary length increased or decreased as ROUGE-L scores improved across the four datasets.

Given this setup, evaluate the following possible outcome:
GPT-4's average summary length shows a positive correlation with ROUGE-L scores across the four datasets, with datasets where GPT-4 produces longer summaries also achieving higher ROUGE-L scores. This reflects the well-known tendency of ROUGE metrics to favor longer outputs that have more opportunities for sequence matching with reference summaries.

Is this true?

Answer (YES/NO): YES